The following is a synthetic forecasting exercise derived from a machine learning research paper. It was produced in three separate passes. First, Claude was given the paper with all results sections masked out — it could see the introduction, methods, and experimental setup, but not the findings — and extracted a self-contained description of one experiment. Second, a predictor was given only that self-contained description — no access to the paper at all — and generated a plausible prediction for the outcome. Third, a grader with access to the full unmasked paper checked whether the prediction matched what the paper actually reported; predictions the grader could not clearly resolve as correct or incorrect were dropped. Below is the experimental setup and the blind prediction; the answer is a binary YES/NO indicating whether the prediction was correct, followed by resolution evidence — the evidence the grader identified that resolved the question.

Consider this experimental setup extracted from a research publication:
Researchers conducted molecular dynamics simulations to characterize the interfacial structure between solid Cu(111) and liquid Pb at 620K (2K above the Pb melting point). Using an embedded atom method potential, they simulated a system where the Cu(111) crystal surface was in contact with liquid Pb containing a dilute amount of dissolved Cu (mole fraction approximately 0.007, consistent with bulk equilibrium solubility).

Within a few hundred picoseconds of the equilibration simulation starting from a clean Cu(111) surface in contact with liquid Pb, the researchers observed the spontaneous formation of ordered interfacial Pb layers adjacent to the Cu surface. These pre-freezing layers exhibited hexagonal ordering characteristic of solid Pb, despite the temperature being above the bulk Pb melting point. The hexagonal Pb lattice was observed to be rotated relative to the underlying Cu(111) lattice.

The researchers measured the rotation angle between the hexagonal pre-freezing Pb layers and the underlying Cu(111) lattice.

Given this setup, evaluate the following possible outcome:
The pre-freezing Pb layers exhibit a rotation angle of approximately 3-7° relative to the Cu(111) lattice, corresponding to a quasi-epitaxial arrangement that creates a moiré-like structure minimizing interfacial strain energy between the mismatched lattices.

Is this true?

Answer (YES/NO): YES